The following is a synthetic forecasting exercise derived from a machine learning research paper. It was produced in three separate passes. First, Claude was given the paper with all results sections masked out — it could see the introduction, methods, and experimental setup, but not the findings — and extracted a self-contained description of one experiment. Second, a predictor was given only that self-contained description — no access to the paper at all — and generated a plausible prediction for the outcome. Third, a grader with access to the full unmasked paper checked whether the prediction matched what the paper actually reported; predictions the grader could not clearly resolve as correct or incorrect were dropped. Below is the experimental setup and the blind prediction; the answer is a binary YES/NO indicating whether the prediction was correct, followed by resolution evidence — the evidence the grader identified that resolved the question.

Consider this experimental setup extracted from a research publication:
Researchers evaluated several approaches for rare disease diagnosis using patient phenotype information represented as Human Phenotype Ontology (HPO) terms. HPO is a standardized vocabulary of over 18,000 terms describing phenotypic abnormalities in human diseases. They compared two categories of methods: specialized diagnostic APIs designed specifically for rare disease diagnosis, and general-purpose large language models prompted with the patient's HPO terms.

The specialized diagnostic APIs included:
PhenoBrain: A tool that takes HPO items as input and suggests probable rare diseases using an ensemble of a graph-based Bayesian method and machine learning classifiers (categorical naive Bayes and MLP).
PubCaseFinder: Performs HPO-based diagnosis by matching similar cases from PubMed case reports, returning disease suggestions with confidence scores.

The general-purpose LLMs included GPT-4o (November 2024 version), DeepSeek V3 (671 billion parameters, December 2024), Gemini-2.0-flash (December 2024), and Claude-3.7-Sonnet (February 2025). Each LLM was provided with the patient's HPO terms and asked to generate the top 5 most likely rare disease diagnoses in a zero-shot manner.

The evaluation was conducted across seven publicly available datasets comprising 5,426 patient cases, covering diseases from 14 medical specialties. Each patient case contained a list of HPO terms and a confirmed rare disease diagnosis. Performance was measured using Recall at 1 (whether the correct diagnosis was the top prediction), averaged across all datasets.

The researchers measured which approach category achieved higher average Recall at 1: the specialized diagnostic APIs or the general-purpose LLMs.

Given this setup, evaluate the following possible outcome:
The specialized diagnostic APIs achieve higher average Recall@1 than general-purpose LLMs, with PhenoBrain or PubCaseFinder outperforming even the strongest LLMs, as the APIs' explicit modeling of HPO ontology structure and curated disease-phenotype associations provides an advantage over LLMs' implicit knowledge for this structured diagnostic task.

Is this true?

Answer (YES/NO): NO